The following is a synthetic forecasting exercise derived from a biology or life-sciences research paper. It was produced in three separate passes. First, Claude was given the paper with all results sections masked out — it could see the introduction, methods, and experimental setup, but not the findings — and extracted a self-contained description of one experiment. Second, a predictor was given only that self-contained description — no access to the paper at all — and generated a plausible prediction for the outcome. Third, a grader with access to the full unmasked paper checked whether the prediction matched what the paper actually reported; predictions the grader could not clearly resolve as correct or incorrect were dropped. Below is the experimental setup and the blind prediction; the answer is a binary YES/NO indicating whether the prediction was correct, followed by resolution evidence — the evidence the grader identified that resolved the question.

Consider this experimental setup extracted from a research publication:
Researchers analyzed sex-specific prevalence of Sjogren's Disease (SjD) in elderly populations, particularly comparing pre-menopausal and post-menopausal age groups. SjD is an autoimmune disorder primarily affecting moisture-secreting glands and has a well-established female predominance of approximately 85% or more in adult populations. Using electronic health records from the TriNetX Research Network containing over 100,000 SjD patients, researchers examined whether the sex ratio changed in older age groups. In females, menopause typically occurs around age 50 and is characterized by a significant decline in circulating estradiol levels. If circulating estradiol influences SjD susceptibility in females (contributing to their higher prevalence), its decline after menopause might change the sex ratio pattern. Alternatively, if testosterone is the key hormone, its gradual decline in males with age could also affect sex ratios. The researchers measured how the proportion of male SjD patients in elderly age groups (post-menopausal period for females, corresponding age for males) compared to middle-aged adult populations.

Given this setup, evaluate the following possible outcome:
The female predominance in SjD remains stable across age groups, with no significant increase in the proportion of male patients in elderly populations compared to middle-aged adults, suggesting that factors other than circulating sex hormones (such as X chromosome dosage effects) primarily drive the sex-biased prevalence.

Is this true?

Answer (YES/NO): NO